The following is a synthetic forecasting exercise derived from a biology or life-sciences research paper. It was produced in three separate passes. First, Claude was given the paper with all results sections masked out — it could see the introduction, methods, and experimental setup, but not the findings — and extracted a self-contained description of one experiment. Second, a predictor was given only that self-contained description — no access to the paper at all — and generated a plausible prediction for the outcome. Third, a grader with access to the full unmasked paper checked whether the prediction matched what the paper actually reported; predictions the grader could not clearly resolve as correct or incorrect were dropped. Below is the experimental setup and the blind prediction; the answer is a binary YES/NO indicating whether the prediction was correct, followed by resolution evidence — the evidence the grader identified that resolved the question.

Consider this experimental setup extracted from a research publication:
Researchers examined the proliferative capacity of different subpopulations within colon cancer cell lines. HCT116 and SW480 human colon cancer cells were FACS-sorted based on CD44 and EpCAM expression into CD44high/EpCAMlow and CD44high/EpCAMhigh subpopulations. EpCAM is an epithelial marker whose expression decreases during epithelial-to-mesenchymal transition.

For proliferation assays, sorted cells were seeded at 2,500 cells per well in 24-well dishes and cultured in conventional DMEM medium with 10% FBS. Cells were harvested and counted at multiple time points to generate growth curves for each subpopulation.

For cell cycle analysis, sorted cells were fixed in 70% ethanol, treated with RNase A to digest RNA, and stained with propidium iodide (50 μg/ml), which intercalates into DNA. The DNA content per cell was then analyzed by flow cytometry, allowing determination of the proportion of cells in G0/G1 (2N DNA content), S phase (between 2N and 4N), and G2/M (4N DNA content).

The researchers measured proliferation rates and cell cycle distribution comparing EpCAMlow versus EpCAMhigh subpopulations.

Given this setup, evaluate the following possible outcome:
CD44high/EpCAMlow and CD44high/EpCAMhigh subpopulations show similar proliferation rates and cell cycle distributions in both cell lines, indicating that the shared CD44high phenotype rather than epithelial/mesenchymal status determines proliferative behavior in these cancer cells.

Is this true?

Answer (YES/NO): NO